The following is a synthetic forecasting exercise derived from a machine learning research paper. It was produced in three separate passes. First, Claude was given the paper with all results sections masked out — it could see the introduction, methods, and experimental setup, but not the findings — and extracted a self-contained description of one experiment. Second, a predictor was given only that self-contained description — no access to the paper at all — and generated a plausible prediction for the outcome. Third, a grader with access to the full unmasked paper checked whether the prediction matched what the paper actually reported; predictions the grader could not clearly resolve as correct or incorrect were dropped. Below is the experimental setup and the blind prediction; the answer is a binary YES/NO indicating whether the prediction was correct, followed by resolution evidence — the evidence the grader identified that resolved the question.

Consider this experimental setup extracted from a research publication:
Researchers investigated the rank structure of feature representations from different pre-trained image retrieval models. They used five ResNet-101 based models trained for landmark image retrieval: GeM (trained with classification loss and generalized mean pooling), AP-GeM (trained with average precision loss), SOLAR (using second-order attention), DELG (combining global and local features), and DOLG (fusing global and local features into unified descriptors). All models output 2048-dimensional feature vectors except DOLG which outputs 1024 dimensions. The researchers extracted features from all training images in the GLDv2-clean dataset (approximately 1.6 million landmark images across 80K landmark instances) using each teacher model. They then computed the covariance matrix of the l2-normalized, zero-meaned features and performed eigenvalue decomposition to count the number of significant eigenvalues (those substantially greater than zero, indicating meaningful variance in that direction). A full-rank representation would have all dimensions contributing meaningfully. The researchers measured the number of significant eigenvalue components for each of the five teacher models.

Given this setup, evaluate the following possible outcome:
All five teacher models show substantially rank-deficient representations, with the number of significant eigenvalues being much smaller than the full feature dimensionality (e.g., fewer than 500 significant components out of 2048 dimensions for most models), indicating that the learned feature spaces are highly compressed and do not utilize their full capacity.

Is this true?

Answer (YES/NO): NO